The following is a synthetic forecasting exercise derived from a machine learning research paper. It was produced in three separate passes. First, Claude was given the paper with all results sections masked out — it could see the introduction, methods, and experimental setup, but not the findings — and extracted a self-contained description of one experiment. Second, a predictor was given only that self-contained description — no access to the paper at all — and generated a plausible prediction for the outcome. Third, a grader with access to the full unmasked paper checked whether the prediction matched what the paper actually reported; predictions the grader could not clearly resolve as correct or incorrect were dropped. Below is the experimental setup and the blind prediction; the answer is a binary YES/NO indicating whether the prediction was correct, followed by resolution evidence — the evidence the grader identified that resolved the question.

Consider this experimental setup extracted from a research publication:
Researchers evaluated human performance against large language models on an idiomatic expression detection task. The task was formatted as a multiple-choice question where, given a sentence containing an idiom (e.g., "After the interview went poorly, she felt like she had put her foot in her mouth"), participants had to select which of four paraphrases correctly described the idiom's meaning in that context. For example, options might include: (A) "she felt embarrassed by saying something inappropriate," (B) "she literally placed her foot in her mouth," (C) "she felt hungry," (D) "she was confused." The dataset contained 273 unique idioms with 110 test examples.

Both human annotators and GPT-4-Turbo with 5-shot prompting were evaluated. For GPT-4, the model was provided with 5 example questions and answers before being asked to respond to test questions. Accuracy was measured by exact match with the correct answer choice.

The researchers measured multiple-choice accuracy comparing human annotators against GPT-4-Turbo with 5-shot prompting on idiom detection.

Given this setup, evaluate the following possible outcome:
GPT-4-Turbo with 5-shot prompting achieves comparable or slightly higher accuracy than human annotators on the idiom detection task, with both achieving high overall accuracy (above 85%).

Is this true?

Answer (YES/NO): NO